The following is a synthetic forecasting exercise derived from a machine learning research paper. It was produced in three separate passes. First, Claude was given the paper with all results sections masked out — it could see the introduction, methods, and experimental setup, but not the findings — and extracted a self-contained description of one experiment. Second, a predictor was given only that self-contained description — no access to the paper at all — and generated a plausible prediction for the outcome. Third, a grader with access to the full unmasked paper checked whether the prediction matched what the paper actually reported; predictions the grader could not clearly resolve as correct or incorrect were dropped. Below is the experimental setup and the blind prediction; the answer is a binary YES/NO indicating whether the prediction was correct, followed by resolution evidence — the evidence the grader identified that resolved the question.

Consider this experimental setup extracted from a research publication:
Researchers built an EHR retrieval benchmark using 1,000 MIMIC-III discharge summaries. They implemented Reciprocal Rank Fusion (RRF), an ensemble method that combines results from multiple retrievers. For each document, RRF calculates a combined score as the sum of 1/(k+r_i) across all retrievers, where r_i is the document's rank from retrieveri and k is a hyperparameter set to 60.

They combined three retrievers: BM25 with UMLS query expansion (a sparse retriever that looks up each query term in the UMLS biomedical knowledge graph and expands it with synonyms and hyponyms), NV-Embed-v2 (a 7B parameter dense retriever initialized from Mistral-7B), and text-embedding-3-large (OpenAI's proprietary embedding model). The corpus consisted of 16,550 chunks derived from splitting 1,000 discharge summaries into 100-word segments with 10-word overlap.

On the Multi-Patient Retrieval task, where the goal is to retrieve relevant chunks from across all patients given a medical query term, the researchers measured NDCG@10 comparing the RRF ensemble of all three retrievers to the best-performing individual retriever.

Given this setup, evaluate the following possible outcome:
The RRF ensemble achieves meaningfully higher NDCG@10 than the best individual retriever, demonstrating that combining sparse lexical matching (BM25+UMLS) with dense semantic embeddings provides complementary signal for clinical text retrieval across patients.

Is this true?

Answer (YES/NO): YES